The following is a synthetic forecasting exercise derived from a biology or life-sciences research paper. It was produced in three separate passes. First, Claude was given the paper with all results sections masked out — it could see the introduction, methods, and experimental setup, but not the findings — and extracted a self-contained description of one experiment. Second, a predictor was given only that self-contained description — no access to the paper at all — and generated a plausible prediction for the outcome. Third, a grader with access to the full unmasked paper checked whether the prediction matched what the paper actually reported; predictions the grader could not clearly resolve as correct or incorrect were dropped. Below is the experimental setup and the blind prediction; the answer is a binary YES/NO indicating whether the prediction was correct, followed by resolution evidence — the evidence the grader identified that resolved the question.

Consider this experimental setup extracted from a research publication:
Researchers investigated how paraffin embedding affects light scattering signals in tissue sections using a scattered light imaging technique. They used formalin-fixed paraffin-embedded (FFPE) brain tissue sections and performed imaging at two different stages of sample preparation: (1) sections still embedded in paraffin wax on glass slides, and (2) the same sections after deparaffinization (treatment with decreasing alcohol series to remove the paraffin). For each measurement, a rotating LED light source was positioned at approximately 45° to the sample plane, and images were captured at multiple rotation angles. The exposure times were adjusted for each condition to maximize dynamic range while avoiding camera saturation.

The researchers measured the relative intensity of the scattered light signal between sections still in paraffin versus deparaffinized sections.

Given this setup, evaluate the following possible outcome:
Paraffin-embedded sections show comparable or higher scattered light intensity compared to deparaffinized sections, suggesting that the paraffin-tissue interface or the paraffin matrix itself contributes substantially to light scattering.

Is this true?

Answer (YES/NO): YES